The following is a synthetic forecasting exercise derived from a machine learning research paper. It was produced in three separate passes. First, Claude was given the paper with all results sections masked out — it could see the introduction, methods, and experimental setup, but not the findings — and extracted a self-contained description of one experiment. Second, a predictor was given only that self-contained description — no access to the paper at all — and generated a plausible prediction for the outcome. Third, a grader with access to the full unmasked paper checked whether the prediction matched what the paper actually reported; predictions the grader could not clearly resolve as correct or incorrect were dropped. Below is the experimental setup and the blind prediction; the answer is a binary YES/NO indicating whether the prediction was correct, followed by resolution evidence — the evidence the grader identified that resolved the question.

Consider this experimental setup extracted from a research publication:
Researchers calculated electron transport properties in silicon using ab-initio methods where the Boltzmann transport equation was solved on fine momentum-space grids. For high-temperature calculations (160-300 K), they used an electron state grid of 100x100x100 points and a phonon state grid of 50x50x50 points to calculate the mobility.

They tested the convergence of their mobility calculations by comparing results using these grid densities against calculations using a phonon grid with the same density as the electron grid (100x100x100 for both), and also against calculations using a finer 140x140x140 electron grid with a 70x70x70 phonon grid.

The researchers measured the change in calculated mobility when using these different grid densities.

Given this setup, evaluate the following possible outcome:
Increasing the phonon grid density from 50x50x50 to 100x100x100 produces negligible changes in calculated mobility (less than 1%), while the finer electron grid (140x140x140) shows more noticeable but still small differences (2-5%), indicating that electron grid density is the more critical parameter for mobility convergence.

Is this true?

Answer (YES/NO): NO